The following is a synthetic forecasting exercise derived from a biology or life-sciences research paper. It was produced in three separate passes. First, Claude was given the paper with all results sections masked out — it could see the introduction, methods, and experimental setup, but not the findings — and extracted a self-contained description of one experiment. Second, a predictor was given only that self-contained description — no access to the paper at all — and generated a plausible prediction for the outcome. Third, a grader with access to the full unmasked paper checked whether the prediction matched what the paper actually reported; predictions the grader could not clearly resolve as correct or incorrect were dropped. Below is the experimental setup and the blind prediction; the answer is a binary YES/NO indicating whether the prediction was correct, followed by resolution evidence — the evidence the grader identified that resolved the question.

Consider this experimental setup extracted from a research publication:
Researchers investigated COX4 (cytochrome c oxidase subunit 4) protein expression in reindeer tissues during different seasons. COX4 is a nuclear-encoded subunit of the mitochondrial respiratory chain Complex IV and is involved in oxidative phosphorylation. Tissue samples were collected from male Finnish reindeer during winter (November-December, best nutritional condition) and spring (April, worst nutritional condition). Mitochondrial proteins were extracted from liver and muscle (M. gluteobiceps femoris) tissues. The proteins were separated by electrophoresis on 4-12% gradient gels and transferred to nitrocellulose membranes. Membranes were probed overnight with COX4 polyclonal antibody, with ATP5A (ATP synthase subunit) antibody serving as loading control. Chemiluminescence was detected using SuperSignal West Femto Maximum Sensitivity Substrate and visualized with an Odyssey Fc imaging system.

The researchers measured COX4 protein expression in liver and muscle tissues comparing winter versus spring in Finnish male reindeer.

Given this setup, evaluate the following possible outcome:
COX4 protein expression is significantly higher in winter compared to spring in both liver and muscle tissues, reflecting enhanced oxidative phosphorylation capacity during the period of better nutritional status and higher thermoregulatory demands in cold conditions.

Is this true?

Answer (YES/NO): NO